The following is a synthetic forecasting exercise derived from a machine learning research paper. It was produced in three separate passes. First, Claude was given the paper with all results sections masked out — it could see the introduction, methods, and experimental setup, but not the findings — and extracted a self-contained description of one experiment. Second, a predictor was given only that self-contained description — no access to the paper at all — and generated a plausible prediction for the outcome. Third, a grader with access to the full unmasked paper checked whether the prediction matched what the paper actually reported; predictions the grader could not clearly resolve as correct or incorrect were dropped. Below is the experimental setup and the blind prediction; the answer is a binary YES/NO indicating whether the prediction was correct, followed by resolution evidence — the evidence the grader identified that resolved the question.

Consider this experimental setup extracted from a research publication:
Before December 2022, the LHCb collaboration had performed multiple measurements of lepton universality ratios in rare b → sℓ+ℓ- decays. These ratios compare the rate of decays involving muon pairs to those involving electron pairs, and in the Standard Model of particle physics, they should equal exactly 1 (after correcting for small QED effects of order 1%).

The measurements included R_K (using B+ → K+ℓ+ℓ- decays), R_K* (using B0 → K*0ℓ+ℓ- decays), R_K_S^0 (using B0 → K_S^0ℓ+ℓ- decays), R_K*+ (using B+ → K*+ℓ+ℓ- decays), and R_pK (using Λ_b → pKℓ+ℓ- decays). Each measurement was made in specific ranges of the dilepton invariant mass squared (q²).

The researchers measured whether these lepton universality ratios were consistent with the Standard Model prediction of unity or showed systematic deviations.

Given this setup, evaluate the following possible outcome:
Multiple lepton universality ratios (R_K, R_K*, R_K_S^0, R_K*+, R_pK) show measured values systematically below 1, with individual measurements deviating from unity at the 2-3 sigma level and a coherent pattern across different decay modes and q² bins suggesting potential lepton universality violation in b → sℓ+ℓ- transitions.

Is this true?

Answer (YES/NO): NO